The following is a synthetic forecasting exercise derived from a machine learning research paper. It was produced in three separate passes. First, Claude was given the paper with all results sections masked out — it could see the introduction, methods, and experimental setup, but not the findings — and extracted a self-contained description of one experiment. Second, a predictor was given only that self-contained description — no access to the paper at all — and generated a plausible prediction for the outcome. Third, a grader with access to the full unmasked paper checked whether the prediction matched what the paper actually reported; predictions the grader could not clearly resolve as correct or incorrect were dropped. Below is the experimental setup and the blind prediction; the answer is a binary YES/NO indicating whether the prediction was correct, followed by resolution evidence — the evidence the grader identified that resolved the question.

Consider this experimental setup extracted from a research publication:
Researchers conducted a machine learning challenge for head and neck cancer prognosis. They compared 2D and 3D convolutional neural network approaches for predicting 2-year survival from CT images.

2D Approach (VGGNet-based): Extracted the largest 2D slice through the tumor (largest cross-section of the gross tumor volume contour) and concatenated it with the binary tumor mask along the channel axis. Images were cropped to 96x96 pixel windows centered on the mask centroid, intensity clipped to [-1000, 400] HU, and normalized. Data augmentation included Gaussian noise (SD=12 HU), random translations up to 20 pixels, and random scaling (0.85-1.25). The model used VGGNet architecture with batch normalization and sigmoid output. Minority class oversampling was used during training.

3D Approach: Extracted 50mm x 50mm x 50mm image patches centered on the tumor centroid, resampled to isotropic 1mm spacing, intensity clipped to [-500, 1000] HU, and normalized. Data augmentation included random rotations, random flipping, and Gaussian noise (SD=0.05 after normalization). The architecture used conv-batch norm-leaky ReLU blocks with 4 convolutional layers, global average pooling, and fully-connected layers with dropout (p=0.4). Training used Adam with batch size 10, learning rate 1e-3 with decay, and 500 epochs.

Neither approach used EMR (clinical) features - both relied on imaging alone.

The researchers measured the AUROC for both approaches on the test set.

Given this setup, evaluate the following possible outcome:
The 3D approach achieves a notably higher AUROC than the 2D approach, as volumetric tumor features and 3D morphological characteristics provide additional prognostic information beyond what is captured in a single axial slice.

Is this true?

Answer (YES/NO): NO